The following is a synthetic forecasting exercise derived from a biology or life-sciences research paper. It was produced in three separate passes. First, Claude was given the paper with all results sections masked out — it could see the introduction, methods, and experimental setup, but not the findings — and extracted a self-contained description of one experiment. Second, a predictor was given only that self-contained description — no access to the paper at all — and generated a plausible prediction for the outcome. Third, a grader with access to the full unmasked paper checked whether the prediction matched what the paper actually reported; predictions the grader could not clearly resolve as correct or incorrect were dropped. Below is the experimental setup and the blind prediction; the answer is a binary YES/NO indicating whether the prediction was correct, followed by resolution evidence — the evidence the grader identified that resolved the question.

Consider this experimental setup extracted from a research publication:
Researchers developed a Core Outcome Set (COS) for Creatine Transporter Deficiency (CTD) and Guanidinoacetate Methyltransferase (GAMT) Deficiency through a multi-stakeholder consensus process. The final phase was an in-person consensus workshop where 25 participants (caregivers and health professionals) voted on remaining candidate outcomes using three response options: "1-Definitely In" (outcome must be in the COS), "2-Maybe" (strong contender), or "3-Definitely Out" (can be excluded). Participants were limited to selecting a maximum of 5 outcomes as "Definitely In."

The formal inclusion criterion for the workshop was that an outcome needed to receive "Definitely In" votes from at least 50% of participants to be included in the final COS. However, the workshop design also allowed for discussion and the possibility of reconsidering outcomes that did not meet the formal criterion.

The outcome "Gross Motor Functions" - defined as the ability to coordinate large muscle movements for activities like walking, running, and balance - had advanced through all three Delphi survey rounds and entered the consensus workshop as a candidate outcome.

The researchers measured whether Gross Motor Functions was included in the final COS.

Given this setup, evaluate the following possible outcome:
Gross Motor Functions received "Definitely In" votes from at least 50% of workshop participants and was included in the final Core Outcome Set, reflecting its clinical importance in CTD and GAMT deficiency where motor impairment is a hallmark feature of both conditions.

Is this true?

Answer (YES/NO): NO